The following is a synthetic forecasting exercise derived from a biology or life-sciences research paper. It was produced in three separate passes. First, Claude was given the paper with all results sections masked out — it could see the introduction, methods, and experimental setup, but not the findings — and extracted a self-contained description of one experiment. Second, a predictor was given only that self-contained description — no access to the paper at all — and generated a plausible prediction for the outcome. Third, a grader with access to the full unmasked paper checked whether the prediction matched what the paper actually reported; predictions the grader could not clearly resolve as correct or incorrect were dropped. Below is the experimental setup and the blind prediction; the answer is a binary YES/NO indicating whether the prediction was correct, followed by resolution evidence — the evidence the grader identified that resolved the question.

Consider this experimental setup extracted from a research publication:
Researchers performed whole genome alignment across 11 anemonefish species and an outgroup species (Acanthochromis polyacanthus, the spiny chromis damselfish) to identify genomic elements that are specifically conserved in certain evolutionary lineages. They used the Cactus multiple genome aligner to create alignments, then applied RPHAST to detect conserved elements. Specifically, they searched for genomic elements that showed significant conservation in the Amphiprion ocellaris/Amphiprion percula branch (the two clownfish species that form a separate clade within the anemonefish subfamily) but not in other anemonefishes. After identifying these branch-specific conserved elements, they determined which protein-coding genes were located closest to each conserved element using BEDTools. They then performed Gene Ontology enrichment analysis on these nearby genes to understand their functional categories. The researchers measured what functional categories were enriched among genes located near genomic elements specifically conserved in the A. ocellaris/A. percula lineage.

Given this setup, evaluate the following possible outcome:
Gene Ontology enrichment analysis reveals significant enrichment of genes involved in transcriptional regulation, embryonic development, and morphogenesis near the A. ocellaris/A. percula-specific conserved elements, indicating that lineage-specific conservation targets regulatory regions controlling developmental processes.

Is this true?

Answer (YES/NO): NO